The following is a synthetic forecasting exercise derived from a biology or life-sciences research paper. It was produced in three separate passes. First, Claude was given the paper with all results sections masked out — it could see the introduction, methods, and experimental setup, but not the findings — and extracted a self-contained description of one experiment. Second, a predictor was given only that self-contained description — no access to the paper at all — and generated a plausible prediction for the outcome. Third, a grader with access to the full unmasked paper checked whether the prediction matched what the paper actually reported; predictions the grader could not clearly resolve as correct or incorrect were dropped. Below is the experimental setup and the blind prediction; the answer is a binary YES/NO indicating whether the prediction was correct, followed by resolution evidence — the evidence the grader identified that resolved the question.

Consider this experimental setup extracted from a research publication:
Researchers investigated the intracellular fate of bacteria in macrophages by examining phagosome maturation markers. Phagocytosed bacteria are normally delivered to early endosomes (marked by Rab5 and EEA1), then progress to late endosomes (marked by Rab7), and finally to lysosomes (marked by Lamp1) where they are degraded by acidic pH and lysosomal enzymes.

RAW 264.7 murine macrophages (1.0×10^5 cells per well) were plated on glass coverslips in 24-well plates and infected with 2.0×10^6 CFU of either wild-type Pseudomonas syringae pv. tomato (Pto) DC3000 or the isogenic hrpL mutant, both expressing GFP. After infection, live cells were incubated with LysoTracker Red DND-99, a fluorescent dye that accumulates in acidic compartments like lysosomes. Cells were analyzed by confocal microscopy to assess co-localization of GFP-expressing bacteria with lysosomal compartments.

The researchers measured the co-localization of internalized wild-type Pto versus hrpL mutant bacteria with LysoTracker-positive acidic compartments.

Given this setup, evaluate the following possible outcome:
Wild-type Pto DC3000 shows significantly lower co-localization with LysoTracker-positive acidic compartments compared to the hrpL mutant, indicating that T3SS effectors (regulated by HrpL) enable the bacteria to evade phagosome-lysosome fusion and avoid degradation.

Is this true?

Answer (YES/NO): NO